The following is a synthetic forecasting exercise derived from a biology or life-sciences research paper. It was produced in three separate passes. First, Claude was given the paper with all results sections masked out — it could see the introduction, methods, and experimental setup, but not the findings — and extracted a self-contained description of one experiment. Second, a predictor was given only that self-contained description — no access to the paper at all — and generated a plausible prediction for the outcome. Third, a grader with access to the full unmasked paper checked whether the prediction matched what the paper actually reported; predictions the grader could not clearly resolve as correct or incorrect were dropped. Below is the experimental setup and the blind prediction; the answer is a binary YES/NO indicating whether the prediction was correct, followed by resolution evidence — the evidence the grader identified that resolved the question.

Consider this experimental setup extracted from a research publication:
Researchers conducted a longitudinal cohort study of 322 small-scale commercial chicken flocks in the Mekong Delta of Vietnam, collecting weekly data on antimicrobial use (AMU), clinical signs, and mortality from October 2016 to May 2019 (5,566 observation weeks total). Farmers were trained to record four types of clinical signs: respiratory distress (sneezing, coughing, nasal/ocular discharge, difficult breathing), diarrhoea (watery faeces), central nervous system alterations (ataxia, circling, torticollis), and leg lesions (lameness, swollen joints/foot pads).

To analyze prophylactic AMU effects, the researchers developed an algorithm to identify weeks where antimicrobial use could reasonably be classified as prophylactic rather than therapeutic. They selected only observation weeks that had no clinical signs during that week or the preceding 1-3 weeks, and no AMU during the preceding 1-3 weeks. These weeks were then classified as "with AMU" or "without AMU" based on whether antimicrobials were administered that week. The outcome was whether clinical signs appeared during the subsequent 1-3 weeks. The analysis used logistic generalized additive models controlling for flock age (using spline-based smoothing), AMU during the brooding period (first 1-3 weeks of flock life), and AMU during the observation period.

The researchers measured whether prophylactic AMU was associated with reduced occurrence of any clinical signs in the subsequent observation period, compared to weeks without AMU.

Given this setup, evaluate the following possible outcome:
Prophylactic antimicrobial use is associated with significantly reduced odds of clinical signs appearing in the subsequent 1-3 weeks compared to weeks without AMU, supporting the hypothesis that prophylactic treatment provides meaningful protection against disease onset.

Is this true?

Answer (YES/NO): NO